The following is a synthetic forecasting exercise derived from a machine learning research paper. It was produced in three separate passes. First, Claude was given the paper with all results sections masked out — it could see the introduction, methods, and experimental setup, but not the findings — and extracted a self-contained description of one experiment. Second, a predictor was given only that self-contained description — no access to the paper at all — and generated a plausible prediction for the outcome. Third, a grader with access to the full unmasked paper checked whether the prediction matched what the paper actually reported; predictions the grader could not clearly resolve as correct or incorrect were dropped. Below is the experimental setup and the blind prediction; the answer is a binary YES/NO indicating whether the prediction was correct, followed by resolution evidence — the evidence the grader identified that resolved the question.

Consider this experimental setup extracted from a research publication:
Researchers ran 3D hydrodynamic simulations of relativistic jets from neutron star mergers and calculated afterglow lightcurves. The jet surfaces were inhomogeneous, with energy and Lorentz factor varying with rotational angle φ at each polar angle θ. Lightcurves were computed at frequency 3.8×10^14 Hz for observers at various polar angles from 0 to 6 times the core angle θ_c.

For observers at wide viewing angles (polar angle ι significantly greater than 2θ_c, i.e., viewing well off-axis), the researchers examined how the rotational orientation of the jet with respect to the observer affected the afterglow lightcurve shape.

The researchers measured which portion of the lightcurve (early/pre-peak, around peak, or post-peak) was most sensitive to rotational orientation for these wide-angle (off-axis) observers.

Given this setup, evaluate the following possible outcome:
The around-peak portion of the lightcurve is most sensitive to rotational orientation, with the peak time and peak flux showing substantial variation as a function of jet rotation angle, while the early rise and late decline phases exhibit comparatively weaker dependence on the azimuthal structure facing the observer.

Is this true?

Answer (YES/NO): NO